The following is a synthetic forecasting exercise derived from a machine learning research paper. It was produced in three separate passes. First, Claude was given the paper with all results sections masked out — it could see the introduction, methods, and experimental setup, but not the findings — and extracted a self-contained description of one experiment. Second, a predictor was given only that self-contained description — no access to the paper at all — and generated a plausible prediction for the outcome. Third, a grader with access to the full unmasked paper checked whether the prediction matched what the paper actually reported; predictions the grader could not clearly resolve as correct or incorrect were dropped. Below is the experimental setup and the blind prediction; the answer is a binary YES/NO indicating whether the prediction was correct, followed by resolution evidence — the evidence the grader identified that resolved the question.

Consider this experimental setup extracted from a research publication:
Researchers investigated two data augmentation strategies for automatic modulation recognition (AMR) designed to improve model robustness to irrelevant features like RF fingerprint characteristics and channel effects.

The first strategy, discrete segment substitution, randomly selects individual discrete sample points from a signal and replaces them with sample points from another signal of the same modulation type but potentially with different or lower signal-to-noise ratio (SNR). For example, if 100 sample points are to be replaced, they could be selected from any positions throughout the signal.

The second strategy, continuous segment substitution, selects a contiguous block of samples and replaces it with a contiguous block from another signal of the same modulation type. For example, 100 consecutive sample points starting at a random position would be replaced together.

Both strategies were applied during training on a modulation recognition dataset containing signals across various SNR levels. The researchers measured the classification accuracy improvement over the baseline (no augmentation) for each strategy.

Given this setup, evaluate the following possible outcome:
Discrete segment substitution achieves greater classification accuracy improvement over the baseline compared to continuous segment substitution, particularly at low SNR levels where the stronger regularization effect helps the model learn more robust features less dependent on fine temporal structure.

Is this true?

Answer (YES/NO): NO